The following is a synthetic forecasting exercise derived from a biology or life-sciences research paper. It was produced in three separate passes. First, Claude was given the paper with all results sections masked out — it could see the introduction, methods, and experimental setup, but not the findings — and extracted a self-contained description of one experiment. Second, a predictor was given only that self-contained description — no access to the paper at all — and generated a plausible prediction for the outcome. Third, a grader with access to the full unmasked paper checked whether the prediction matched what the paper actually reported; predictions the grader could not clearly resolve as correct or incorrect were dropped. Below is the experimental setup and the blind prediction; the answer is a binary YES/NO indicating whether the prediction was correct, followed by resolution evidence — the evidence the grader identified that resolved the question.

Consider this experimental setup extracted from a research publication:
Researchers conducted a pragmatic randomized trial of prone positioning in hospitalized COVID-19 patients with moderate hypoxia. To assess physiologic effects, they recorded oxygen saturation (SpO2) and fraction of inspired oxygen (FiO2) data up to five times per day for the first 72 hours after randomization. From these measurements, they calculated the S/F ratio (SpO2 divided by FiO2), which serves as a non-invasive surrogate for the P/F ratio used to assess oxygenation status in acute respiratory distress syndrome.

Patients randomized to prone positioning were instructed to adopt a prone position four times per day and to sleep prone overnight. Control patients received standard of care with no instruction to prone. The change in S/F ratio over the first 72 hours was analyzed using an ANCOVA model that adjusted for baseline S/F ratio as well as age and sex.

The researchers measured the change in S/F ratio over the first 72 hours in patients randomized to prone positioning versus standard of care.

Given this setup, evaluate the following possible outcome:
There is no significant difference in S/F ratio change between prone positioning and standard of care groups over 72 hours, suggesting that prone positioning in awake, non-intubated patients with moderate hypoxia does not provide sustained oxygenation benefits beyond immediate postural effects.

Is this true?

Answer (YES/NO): YES